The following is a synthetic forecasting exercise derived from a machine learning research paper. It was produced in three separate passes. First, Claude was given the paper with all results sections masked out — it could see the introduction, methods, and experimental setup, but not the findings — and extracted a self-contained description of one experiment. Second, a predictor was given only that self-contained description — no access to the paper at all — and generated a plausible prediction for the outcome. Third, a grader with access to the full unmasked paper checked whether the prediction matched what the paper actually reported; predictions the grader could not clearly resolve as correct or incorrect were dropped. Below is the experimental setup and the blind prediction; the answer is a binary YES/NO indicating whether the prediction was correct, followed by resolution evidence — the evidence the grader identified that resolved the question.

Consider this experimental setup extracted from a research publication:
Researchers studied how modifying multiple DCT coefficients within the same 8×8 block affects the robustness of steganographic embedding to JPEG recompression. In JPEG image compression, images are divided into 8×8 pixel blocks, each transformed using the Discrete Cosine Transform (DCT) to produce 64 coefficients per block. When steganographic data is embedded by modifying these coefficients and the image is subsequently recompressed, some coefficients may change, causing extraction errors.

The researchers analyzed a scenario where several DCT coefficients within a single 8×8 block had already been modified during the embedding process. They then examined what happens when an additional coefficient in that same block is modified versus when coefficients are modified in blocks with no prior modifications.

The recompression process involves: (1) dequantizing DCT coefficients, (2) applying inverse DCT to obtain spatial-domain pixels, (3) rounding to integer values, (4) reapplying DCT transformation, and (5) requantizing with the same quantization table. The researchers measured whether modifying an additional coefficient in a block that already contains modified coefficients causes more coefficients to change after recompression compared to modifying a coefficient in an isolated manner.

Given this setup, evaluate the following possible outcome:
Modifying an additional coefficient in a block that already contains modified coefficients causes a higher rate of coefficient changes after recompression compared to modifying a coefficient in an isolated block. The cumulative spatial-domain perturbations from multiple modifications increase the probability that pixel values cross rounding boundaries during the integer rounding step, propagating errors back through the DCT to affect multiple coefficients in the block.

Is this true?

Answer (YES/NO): YES